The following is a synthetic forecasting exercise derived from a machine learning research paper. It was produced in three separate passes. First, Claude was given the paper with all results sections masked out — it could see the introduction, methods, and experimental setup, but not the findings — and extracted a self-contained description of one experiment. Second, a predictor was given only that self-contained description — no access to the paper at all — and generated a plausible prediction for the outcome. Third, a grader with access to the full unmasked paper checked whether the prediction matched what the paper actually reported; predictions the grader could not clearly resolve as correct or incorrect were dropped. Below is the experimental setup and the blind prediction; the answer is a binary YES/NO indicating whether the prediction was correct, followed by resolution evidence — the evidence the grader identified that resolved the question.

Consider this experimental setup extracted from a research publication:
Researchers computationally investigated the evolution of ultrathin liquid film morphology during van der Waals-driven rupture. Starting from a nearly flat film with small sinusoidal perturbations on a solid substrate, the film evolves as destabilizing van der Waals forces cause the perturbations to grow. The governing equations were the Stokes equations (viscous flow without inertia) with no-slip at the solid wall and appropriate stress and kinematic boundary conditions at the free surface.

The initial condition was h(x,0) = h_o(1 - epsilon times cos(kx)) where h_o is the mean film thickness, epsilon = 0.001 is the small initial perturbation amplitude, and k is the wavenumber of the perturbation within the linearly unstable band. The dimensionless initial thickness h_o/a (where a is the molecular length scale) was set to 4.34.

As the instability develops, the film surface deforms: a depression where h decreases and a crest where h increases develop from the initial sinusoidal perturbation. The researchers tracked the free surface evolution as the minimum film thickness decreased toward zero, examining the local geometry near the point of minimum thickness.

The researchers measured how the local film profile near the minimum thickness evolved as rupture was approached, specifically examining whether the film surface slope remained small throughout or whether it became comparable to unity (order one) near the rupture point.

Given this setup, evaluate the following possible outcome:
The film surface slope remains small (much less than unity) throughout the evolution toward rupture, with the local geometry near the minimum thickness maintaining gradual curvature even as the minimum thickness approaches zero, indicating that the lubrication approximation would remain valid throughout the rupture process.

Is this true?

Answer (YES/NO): NO